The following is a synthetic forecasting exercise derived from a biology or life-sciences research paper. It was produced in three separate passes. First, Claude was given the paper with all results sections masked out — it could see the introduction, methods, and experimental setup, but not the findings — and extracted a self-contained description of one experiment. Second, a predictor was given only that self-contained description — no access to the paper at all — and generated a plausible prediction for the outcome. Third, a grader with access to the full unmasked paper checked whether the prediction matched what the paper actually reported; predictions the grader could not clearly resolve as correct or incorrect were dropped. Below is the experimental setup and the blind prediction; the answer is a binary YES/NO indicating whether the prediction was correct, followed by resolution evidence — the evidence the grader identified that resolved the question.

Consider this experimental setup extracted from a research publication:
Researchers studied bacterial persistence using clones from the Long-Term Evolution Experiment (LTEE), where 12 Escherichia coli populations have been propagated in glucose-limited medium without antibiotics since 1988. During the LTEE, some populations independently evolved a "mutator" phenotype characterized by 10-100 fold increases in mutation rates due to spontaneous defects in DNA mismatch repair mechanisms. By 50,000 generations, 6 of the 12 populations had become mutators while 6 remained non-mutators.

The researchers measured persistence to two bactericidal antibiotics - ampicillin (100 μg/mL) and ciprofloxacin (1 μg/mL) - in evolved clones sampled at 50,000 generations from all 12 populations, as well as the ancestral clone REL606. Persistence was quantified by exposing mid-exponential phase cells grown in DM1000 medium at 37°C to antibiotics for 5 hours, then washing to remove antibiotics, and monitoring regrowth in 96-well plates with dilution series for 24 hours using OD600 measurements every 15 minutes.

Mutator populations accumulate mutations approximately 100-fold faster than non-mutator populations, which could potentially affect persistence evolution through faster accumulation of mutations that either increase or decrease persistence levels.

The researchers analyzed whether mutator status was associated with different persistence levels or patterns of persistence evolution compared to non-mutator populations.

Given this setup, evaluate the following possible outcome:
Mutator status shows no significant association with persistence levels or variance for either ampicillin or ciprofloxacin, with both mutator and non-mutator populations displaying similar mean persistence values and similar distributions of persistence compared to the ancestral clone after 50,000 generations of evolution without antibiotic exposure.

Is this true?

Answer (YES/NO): NO